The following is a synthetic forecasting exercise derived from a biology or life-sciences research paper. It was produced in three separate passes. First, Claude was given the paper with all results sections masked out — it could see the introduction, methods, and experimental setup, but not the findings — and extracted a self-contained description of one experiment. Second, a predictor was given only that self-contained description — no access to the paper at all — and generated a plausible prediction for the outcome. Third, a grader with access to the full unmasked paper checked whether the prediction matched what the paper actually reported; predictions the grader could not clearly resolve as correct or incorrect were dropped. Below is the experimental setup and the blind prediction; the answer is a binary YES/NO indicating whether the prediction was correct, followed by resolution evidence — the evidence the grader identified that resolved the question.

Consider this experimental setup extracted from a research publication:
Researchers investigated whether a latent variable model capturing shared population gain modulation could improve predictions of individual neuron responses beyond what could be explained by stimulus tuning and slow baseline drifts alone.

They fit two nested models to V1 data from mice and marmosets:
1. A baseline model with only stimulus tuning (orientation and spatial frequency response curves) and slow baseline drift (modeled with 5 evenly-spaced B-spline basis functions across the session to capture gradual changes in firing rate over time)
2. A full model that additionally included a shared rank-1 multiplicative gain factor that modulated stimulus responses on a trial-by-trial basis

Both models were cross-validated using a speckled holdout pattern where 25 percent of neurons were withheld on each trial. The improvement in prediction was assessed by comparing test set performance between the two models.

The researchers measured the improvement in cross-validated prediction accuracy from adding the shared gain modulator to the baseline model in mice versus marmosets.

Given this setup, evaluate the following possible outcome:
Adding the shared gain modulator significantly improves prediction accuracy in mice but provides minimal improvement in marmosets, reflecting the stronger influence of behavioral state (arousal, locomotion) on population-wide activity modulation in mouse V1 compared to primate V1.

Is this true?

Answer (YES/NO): NO